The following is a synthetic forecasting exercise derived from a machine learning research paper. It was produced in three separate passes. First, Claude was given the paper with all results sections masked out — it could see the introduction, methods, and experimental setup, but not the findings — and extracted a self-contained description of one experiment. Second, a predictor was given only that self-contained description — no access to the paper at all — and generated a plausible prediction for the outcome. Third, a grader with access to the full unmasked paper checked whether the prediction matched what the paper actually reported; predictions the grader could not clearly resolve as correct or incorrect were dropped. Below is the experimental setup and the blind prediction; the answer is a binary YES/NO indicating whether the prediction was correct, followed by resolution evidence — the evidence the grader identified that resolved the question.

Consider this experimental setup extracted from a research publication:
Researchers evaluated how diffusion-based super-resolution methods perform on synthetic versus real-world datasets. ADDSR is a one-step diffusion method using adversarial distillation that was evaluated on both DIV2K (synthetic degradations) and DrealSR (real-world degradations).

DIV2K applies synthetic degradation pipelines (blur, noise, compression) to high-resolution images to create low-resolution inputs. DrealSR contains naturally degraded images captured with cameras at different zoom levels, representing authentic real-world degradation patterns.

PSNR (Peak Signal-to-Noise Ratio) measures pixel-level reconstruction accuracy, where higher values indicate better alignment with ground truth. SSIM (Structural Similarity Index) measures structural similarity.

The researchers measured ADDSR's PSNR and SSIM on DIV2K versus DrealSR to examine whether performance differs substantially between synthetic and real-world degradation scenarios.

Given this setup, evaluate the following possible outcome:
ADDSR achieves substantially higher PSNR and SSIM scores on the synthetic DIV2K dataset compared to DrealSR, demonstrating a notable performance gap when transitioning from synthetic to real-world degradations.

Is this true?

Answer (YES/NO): NO